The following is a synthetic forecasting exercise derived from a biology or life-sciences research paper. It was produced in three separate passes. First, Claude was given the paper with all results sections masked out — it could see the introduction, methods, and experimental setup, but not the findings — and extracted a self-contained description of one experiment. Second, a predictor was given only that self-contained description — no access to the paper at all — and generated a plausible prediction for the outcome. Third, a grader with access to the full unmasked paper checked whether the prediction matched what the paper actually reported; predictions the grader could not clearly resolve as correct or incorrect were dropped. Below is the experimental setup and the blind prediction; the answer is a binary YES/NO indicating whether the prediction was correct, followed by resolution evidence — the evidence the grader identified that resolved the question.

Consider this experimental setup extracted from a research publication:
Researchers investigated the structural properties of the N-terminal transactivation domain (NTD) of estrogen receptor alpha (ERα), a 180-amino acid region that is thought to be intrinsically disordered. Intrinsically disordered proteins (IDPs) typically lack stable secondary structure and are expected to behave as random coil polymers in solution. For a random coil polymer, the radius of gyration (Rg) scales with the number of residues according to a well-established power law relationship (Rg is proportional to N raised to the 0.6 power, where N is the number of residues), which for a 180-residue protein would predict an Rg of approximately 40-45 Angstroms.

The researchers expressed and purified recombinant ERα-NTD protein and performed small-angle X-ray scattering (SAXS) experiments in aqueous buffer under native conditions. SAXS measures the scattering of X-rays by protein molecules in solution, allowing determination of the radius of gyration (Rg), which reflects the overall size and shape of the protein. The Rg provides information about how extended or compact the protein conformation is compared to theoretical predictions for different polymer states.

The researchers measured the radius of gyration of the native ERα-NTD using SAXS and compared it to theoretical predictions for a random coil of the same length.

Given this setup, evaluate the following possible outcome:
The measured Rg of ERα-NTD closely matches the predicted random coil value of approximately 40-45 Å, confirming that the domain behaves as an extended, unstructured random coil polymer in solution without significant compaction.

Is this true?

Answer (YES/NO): NO